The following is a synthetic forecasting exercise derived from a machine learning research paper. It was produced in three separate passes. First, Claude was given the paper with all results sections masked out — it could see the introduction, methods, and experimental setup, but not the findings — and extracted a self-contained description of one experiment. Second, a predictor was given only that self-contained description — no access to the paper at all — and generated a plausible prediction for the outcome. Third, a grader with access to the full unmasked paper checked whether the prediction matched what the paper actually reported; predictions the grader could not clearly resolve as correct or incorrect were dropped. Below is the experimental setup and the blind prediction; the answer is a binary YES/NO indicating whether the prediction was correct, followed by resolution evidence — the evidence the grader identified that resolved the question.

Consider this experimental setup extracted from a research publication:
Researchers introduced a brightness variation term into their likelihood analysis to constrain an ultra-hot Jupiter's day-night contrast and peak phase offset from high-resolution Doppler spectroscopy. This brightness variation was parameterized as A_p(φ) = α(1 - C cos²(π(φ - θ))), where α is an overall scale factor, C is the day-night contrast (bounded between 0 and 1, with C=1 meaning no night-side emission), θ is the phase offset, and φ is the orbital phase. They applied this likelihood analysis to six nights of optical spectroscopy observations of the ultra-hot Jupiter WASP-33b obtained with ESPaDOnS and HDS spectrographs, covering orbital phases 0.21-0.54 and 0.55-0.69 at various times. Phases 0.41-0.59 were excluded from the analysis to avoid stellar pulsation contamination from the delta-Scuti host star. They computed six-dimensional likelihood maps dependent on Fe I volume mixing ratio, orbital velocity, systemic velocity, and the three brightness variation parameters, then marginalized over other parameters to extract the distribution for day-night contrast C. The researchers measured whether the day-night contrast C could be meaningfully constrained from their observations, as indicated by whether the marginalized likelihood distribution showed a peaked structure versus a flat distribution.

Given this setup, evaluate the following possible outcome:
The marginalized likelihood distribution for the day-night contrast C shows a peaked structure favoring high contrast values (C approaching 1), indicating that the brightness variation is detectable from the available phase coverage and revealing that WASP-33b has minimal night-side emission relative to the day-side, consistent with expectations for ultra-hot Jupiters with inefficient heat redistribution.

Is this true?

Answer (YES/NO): YES